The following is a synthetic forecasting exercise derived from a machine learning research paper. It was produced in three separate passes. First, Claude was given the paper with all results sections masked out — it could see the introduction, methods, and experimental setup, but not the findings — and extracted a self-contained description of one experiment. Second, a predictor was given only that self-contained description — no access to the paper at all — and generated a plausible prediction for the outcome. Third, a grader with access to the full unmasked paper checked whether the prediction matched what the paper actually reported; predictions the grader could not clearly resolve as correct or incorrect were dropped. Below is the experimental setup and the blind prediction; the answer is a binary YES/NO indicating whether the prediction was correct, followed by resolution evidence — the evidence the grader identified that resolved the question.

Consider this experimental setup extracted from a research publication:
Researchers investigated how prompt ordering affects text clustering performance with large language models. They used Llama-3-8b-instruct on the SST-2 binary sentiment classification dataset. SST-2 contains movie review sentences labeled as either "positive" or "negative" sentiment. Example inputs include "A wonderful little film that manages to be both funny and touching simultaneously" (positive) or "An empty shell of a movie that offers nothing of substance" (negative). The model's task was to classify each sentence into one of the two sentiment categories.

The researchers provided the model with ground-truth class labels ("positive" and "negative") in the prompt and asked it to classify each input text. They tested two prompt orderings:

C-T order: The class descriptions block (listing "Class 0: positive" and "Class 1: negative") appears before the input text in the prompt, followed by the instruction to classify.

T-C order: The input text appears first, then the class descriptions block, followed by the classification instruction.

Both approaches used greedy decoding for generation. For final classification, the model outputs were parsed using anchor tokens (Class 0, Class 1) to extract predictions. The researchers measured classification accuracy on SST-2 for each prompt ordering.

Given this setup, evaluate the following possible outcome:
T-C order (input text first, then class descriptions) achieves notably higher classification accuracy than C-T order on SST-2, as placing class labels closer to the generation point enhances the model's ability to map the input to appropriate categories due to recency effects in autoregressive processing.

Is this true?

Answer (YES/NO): YES